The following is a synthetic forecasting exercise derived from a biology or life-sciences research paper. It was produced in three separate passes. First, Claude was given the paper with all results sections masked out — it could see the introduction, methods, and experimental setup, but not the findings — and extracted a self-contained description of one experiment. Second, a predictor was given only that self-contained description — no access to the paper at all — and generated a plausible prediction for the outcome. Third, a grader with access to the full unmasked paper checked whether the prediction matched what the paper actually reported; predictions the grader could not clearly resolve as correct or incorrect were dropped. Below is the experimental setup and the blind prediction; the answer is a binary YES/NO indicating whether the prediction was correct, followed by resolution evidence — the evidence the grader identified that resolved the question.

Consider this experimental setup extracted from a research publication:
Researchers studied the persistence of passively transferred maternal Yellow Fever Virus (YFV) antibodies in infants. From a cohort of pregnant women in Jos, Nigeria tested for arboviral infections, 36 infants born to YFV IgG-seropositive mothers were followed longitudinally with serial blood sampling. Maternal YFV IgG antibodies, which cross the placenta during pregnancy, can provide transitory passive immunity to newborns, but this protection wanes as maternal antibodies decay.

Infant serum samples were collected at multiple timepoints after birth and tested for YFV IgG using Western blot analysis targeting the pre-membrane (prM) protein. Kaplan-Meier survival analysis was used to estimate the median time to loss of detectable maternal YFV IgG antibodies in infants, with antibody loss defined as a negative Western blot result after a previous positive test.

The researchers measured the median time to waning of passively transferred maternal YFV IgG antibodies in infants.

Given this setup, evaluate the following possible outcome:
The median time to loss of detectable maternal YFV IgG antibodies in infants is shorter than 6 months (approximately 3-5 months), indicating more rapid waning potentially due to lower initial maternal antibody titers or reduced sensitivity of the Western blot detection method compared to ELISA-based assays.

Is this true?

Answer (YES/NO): YES